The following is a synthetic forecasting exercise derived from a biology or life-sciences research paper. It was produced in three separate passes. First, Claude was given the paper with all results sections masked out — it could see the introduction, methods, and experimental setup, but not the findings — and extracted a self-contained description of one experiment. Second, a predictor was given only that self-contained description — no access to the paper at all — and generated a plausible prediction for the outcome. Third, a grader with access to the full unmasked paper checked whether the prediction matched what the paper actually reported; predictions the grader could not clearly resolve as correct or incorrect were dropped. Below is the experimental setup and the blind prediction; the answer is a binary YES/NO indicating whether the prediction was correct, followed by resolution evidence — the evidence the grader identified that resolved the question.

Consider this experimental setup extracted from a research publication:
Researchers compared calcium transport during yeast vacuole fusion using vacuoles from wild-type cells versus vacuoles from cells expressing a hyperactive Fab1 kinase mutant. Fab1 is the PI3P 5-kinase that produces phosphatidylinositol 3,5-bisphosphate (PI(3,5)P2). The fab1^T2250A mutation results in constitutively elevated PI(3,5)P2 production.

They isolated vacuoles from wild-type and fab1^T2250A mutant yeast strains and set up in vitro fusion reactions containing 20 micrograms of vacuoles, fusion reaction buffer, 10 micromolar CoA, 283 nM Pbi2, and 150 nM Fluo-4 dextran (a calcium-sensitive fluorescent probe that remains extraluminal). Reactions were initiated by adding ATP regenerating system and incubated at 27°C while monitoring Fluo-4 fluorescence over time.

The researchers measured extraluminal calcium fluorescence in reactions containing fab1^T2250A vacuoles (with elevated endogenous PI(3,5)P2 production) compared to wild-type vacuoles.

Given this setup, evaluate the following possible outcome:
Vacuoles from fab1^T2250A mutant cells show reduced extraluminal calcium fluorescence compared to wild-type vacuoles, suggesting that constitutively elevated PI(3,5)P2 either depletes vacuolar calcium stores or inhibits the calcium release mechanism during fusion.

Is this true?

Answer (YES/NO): NO